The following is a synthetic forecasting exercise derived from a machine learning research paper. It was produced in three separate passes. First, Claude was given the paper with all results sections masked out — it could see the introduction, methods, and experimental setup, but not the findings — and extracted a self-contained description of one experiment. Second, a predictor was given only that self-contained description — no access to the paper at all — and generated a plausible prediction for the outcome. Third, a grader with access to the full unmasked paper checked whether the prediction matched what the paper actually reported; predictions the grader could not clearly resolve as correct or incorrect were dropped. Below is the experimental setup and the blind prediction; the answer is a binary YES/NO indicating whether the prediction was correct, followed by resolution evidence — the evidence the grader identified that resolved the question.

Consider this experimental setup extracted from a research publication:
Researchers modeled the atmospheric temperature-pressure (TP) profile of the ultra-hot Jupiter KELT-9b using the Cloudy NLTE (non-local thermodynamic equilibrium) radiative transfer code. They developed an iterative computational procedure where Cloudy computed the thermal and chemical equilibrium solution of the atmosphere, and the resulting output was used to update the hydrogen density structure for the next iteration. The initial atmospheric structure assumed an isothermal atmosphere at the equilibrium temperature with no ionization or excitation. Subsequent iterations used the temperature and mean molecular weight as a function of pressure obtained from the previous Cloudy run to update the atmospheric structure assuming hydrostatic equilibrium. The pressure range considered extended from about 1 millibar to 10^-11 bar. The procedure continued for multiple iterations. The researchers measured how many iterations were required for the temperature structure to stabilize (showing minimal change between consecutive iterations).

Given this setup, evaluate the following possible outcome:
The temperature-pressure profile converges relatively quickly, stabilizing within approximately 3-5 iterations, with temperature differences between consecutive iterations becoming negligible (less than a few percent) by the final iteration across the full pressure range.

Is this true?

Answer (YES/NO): NO